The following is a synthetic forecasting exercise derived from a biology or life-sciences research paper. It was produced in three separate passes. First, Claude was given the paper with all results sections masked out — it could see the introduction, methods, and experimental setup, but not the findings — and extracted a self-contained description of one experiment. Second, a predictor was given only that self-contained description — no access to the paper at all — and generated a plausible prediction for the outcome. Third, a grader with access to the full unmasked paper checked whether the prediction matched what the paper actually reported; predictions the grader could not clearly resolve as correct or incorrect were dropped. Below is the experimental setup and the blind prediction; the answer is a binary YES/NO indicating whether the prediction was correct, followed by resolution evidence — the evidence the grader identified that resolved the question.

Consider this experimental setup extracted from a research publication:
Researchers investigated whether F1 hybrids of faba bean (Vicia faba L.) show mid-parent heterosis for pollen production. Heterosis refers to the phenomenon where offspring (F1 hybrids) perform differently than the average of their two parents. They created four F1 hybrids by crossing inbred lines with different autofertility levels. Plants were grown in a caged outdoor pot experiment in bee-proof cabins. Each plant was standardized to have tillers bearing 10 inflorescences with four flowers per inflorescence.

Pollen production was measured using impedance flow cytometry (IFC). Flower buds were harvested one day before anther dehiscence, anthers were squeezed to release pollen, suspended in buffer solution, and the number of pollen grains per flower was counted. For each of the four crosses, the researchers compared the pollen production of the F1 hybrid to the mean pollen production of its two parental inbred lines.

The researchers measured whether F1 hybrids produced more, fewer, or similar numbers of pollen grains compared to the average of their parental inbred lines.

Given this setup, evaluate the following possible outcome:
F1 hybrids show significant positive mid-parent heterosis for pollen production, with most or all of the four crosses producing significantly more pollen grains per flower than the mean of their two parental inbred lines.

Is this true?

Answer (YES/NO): NO